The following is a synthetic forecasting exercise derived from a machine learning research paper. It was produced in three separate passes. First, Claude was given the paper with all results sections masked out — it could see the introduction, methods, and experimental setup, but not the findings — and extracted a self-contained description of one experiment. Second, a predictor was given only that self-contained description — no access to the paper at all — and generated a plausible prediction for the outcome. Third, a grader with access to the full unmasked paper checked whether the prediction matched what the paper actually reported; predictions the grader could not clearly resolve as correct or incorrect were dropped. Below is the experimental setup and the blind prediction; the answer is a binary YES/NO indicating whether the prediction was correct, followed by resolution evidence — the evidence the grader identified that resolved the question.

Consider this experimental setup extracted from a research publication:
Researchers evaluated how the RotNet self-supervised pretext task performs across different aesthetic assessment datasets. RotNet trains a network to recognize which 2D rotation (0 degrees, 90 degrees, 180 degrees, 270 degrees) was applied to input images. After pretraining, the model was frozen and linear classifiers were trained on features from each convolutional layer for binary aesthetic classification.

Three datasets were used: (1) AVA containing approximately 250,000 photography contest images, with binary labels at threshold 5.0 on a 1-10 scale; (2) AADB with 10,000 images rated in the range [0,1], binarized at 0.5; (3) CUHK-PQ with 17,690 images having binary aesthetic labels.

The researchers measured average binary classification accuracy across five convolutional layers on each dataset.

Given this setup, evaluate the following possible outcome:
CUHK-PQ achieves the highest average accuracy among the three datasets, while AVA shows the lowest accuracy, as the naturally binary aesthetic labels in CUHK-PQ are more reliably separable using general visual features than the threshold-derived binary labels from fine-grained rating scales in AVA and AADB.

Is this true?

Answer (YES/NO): NO